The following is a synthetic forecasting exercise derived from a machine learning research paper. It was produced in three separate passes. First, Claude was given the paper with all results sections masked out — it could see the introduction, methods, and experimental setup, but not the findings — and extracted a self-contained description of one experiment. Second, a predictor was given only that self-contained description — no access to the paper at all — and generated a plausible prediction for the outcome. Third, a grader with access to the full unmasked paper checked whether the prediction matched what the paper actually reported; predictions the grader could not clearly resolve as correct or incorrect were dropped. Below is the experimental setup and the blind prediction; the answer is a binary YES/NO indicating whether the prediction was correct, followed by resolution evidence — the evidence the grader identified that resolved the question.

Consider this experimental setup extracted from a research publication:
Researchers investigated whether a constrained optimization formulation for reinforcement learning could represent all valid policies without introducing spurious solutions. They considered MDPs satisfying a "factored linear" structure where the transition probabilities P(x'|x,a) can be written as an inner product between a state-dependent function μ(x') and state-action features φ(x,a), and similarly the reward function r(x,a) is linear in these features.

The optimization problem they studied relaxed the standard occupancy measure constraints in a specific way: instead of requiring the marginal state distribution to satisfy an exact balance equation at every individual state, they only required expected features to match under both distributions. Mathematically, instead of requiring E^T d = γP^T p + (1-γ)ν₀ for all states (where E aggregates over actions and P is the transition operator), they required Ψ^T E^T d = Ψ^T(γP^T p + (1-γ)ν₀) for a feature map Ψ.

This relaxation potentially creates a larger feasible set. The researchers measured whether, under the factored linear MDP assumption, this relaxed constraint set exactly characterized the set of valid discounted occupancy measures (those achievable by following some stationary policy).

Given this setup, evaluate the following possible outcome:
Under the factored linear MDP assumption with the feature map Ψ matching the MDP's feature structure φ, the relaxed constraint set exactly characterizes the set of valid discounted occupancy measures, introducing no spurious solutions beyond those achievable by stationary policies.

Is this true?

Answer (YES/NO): YES